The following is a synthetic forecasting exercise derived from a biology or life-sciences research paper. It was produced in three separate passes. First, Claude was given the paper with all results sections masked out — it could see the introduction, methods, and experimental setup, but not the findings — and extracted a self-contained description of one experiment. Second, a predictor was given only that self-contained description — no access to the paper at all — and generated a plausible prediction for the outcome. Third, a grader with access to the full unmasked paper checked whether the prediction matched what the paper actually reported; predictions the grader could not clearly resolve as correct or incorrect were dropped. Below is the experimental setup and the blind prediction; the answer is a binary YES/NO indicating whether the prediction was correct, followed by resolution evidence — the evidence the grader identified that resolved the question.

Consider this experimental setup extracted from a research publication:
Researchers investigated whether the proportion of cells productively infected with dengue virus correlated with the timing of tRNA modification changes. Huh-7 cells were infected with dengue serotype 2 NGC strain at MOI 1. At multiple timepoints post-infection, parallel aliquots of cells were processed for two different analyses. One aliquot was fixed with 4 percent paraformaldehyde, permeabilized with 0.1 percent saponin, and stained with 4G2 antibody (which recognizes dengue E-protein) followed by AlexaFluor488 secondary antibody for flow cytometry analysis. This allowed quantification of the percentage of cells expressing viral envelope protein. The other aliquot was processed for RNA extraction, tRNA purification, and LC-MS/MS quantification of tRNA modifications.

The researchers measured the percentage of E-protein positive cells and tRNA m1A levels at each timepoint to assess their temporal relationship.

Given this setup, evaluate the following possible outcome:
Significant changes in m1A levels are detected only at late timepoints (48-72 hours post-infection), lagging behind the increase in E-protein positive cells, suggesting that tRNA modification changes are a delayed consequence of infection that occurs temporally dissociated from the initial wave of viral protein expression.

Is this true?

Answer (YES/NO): NO